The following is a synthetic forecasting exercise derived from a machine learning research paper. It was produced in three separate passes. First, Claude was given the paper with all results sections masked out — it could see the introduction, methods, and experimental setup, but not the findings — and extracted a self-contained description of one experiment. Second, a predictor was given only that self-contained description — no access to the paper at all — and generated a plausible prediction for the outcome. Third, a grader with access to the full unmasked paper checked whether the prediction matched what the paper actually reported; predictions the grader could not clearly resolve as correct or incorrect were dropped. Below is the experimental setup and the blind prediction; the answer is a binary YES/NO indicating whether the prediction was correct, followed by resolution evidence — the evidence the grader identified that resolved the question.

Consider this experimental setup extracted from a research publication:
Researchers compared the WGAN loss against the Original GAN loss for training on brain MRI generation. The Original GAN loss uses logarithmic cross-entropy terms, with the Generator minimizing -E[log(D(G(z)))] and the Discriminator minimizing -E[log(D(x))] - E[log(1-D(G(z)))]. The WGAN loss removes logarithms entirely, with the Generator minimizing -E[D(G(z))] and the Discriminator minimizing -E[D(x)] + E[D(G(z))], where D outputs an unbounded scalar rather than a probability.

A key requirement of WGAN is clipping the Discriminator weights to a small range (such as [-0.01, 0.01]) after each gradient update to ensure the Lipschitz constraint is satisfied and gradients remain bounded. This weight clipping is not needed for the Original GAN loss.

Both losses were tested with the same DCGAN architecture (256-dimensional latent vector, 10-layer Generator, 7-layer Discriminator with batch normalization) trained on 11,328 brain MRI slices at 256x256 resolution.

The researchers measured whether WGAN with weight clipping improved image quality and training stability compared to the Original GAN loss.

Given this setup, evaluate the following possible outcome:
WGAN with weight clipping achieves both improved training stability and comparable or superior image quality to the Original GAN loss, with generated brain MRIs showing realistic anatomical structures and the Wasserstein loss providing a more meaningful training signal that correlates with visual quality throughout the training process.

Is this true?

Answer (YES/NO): NO